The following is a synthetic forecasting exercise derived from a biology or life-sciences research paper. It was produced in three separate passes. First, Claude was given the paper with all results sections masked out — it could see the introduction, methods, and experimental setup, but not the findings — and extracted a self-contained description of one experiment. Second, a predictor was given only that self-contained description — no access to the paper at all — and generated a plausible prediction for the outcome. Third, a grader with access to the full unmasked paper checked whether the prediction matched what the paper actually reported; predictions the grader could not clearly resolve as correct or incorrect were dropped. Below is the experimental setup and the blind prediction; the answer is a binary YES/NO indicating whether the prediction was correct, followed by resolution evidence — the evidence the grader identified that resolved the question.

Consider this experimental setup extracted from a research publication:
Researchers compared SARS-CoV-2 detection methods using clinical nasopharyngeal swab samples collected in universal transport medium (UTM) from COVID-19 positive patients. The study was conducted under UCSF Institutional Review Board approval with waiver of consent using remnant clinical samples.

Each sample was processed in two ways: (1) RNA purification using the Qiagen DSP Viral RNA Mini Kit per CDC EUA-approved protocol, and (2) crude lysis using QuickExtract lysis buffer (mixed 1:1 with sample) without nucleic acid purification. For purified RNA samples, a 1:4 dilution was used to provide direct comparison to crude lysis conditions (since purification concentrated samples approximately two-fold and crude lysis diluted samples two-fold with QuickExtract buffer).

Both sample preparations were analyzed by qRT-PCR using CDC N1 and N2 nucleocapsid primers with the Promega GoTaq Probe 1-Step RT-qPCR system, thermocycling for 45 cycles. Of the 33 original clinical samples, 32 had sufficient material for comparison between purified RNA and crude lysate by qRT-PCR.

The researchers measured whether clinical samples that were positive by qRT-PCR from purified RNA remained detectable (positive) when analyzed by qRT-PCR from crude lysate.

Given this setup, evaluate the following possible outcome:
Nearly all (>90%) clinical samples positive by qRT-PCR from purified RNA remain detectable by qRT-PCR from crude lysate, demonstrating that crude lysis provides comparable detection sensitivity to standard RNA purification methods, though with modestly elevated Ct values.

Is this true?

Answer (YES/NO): NO